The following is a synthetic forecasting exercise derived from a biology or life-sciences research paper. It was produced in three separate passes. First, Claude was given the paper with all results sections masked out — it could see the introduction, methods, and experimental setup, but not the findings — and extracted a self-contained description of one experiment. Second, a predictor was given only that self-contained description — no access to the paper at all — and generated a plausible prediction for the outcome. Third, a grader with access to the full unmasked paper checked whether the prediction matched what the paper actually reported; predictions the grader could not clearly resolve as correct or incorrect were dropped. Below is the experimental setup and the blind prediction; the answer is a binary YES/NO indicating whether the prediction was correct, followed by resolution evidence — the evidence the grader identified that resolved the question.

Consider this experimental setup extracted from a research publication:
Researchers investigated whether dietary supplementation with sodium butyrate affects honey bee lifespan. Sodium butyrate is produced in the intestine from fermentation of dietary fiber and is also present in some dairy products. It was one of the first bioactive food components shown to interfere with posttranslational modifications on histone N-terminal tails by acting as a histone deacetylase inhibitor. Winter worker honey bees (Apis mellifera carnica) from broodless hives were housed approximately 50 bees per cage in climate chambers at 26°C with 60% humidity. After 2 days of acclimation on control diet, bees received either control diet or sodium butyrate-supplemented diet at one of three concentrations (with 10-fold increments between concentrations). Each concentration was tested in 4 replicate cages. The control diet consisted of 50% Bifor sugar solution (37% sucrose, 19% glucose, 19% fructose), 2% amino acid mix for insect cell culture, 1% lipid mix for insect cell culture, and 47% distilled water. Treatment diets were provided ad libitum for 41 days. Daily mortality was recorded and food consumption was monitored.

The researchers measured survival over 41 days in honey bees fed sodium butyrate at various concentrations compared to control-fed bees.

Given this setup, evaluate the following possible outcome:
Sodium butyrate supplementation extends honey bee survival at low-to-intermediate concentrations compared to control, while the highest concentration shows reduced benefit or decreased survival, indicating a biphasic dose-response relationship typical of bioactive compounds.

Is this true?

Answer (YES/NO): NO